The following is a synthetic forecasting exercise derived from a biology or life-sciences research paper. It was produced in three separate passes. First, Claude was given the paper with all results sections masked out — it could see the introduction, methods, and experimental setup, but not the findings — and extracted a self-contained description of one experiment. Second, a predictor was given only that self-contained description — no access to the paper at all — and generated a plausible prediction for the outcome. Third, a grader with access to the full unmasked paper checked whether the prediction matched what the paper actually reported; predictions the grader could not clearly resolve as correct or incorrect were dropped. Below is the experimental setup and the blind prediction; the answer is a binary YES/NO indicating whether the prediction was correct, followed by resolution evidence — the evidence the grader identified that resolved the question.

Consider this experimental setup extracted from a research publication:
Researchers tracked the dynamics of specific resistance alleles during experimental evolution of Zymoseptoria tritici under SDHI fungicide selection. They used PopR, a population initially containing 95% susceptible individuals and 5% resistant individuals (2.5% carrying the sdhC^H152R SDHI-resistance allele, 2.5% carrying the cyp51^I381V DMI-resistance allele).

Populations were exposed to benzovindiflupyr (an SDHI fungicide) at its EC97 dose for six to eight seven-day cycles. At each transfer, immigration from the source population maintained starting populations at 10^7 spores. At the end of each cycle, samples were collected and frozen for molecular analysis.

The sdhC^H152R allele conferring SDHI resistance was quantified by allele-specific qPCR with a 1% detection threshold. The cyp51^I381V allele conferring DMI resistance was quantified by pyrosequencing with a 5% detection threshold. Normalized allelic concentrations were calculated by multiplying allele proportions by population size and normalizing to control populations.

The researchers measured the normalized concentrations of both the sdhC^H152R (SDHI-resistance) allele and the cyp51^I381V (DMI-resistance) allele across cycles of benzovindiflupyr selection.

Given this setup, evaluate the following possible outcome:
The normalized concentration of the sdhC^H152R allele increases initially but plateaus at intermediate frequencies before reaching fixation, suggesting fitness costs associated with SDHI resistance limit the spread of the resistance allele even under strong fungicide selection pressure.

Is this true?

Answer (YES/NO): NO